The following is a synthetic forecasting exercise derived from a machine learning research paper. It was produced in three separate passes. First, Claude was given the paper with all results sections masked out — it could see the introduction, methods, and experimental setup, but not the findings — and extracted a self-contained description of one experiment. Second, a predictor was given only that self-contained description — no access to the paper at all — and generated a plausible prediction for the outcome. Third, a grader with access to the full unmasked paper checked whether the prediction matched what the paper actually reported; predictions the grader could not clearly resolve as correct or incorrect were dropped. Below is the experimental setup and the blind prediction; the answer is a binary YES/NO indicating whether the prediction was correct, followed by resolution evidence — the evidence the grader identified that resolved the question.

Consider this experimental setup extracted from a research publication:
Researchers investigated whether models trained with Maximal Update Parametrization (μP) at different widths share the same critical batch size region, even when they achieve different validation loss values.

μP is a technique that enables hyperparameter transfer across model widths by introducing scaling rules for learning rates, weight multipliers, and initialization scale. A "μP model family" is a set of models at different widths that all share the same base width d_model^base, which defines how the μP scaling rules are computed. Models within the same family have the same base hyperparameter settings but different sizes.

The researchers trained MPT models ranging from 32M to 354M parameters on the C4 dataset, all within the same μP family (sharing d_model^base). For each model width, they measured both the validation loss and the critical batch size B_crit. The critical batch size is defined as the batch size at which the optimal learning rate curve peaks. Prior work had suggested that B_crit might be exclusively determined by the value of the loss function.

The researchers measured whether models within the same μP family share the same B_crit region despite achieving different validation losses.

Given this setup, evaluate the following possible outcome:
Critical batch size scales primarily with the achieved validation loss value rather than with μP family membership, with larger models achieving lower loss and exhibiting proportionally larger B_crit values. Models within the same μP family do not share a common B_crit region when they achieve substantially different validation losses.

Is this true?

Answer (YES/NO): NO